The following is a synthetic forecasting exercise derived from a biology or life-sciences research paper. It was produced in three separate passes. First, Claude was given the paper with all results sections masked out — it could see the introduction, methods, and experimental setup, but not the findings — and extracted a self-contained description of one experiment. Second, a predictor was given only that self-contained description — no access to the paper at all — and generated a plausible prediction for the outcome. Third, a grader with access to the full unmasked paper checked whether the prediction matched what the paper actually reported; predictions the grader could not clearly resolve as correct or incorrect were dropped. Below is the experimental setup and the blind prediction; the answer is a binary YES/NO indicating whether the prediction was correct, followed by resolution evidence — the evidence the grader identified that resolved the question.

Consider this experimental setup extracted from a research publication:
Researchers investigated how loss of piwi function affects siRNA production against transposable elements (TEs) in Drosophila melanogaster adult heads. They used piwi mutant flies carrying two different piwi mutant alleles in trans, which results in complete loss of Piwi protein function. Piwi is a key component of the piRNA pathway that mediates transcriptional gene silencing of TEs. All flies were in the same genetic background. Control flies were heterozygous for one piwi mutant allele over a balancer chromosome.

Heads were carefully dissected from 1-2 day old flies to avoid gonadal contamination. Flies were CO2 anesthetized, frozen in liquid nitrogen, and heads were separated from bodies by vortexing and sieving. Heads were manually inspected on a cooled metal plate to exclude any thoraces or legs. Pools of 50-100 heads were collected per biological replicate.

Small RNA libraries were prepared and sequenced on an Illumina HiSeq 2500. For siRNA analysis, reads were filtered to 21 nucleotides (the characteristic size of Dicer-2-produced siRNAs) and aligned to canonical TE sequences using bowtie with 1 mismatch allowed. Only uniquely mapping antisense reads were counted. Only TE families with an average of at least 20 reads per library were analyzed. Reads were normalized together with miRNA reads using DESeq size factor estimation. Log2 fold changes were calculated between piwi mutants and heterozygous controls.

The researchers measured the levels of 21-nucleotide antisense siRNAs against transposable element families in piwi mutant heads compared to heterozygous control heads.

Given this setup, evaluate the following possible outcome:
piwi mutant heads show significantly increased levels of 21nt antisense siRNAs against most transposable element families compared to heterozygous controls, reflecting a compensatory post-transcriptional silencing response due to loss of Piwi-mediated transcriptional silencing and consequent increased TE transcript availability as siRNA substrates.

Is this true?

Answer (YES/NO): YES